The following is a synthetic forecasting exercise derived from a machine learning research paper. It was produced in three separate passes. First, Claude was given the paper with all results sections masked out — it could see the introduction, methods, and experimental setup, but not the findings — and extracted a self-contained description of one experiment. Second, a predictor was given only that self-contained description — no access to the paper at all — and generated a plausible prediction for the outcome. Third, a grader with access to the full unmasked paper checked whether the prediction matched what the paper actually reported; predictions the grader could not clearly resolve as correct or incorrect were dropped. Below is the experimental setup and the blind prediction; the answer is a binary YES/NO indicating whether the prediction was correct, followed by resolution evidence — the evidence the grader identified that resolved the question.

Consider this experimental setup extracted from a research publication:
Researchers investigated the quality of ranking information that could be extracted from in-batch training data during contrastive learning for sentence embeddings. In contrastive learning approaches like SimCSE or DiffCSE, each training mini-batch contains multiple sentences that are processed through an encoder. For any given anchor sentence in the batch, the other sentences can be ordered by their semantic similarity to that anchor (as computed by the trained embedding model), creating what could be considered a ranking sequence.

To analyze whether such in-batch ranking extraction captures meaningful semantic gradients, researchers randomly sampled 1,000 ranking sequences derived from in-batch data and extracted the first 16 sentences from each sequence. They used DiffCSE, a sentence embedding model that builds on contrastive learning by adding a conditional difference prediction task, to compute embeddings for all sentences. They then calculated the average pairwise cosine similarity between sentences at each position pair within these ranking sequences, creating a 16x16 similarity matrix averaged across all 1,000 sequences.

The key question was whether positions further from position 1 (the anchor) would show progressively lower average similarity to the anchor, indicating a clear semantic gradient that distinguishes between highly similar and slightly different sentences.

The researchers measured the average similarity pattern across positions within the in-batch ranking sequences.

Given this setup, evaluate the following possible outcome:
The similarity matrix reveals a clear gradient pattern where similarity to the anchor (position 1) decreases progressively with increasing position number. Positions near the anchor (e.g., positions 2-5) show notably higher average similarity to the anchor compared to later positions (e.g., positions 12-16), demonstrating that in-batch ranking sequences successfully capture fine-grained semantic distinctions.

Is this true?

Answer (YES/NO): NO